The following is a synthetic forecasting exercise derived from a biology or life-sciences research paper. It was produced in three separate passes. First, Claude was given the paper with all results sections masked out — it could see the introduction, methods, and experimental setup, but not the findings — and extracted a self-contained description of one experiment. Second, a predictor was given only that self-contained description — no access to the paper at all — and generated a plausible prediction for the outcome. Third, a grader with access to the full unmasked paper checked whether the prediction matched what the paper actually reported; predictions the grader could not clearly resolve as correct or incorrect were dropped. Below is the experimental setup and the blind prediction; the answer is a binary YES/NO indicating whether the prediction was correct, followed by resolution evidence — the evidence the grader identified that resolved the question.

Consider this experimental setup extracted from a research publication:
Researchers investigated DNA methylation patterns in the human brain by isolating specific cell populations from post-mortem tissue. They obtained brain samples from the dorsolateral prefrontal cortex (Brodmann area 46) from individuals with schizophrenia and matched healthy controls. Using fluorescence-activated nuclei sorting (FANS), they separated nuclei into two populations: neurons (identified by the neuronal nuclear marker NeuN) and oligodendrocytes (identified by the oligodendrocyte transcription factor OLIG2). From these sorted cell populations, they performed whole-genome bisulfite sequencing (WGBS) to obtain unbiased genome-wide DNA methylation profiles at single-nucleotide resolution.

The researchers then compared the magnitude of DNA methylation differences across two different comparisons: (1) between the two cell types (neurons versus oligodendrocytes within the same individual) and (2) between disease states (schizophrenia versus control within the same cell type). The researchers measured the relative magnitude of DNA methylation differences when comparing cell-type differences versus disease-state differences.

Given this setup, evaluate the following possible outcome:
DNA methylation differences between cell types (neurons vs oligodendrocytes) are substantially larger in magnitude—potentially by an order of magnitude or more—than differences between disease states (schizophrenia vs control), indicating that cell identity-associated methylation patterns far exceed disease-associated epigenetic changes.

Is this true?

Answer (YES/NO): YES